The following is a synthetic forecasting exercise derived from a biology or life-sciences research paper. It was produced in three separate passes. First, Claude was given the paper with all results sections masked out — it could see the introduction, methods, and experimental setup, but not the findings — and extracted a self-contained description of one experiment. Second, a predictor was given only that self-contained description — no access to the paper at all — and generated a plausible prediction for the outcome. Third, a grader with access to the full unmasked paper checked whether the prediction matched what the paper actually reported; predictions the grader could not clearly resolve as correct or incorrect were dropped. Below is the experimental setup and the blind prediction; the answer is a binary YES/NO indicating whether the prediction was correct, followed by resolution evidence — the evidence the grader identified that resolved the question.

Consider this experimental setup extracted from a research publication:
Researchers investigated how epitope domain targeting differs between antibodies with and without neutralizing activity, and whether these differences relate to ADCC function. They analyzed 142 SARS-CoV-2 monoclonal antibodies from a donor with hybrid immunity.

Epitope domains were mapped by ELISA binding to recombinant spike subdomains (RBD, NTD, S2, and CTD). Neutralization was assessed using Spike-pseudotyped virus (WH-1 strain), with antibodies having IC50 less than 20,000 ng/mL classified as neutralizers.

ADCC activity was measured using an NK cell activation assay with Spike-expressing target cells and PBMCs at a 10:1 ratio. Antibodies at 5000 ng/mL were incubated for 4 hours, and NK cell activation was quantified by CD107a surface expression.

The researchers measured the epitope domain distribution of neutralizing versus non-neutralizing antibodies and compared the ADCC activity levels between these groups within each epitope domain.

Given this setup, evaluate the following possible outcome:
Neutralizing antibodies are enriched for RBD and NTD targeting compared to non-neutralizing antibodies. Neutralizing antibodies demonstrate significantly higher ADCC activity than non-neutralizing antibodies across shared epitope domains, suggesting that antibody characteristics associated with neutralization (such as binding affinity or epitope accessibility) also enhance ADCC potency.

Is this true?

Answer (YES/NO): NO